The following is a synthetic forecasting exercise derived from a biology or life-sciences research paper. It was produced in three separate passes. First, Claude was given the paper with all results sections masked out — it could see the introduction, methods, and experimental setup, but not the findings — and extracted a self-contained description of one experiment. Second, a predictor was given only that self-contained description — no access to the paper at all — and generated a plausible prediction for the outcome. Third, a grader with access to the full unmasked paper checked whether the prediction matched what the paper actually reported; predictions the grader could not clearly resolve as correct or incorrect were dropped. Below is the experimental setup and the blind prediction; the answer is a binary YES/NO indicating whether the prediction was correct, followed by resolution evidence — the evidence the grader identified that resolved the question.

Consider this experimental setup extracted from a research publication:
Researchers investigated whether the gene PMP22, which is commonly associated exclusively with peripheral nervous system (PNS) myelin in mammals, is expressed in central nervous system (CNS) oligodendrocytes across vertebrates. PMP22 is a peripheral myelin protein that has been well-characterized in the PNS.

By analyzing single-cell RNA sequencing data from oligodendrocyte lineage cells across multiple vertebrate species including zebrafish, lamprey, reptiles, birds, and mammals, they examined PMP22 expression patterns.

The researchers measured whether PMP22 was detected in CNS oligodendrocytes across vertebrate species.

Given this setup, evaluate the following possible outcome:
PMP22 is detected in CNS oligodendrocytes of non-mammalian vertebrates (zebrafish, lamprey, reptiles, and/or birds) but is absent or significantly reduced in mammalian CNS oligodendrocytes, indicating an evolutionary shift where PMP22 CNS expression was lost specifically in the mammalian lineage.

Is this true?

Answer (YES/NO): NO